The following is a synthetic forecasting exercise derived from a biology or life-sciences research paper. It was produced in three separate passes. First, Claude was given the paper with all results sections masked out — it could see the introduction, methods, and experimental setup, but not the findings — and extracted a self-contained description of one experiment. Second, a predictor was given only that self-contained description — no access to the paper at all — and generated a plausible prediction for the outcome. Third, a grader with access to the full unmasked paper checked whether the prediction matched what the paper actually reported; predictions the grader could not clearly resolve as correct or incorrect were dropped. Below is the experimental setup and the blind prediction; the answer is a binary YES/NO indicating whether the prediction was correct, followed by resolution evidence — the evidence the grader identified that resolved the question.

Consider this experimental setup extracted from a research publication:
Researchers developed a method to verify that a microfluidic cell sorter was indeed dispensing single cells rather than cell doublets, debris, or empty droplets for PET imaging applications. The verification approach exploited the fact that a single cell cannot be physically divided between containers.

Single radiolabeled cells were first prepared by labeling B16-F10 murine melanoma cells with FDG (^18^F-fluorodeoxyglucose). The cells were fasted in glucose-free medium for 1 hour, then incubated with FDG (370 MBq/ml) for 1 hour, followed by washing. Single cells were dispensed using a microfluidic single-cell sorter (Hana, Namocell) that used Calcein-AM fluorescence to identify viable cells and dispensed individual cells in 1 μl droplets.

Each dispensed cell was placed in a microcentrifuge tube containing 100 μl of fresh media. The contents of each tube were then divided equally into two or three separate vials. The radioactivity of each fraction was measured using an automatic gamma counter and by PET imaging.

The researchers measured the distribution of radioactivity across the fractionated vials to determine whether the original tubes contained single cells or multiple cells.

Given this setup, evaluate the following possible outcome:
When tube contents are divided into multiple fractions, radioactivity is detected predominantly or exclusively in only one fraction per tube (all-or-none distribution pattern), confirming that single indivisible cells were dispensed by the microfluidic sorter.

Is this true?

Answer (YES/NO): YES